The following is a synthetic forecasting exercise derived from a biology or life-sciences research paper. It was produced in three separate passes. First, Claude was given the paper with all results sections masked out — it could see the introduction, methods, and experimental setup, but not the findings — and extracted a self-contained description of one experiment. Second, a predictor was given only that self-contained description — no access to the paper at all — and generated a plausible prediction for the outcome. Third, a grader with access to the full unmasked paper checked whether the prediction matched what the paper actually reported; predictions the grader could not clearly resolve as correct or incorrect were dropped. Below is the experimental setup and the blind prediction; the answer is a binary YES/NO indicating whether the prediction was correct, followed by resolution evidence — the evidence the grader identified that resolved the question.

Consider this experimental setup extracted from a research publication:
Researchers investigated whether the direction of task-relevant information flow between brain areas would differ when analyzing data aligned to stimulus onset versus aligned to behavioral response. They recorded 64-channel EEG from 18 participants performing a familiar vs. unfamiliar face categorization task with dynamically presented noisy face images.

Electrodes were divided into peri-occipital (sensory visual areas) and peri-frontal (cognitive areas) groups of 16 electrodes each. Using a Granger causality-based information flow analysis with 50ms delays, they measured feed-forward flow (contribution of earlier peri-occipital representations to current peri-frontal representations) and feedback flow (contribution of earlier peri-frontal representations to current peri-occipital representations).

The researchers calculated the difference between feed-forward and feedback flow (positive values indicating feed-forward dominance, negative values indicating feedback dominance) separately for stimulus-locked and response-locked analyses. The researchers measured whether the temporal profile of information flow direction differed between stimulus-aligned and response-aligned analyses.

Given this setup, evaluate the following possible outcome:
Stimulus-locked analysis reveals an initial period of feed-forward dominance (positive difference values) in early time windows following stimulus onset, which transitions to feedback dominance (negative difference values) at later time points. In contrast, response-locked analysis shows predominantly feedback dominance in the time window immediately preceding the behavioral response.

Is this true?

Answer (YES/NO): NO